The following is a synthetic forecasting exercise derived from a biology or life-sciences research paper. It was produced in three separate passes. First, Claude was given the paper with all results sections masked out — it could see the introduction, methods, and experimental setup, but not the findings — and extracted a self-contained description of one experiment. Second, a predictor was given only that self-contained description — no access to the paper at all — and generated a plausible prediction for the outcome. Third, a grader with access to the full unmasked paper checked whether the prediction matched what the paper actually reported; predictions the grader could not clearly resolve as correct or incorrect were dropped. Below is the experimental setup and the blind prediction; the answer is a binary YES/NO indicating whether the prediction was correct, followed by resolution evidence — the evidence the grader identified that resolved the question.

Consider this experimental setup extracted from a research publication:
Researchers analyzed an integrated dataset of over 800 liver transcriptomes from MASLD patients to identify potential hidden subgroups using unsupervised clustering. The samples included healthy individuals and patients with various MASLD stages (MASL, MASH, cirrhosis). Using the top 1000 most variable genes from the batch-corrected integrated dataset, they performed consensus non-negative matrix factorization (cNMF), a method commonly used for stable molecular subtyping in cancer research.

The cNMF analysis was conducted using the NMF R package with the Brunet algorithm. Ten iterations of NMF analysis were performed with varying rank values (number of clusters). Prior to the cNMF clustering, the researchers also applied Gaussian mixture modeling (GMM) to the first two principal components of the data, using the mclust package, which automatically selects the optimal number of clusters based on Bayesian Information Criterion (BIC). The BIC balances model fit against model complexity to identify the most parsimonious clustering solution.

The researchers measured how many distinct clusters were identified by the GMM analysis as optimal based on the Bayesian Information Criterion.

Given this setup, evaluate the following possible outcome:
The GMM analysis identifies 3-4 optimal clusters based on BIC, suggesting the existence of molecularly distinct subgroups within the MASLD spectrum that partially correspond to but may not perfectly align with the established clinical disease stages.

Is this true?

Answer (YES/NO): NO